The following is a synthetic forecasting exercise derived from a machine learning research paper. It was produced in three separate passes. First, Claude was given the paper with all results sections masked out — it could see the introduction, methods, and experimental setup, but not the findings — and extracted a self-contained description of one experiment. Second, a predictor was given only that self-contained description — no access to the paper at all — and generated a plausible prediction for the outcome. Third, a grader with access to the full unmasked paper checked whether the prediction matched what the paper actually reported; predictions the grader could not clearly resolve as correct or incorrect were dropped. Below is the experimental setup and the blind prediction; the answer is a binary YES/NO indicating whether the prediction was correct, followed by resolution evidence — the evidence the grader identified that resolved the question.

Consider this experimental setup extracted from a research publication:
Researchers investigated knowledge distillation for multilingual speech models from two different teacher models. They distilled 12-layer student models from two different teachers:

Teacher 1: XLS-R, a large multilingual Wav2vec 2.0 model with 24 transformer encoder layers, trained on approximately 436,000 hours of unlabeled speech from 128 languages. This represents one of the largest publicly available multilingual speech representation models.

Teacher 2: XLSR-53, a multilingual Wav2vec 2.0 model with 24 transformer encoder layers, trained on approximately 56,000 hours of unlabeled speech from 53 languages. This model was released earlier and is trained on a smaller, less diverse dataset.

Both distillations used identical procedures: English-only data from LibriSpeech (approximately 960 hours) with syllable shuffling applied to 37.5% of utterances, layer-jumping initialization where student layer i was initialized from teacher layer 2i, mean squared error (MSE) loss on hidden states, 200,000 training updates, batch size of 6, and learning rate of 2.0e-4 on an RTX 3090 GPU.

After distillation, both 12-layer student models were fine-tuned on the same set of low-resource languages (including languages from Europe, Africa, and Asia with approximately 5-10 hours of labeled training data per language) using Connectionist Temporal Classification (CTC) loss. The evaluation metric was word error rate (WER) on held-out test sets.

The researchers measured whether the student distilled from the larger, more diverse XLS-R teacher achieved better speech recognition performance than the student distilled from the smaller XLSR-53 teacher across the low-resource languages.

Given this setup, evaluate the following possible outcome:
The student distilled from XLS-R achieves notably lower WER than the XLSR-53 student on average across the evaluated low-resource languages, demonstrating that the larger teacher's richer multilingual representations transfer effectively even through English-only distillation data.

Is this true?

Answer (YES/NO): NO